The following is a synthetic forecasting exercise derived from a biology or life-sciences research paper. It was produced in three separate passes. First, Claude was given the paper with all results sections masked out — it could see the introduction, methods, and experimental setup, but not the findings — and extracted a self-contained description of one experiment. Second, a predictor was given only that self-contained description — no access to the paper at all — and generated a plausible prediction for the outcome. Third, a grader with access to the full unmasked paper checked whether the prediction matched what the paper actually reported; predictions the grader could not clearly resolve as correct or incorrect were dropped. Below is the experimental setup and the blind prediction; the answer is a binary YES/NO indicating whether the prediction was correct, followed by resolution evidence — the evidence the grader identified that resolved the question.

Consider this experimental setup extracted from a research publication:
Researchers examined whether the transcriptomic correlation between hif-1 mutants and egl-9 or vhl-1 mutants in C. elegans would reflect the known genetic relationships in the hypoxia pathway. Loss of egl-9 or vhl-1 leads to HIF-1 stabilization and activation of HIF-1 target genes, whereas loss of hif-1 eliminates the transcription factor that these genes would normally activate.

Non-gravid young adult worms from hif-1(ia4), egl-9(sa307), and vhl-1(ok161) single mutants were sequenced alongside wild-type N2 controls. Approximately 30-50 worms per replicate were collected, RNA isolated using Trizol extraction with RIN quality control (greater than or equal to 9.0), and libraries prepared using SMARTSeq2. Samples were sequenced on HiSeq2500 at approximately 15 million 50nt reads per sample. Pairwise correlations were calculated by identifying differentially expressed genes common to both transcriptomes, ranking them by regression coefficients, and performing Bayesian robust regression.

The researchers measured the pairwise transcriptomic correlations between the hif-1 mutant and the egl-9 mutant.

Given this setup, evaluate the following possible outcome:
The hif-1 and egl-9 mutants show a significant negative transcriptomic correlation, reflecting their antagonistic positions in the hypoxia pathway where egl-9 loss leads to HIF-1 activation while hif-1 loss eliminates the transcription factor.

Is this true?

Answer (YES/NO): NO